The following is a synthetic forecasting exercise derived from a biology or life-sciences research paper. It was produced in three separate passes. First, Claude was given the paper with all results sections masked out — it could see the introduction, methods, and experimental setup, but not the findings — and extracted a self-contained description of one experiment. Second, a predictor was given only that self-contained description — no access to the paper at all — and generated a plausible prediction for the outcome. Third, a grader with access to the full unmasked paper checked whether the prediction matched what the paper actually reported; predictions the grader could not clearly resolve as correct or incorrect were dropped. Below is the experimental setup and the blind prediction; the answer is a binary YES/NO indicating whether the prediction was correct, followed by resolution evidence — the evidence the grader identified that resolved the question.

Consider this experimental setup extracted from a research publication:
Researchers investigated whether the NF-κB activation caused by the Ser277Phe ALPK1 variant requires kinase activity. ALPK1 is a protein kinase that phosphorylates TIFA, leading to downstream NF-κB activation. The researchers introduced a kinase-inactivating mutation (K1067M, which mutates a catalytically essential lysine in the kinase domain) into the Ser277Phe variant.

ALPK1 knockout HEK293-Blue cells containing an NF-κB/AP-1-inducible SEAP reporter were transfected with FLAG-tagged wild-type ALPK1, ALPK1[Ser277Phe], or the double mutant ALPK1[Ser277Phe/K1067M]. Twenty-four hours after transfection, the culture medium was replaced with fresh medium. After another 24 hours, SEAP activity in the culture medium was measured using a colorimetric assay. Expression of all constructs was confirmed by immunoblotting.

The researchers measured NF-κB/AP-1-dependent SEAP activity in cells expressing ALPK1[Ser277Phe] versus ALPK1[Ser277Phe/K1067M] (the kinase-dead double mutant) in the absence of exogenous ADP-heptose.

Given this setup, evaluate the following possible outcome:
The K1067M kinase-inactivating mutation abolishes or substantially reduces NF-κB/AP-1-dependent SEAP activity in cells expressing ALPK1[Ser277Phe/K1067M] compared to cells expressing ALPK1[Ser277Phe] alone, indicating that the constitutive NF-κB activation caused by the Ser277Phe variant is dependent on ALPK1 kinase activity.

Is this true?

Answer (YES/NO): YES